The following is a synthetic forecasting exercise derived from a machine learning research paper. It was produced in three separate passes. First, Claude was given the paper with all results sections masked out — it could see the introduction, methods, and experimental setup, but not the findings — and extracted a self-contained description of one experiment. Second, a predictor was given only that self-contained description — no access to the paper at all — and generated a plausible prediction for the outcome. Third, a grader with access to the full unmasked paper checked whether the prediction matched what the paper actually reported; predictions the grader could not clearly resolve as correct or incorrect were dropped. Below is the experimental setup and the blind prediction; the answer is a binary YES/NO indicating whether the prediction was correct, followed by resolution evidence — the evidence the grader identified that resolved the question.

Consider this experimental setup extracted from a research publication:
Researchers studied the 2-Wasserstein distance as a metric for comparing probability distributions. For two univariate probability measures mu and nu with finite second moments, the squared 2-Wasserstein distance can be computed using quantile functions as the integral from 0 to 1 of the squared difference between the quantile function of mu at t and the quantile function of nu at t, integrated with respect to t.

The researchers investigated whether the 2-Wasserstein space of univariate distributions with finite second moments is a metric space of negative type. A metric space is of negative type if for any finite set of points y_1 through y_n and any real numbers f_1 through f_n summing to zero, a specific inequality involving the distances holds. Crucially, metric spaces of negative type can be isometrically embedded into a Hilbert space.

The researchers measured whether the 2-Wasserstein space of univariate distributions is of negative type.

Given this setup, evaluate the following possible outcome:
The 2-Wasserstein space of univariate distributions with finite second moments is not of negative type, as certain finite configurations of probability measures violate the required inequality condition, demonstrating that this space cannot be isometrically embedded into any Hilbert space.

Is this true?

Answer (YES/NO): NO